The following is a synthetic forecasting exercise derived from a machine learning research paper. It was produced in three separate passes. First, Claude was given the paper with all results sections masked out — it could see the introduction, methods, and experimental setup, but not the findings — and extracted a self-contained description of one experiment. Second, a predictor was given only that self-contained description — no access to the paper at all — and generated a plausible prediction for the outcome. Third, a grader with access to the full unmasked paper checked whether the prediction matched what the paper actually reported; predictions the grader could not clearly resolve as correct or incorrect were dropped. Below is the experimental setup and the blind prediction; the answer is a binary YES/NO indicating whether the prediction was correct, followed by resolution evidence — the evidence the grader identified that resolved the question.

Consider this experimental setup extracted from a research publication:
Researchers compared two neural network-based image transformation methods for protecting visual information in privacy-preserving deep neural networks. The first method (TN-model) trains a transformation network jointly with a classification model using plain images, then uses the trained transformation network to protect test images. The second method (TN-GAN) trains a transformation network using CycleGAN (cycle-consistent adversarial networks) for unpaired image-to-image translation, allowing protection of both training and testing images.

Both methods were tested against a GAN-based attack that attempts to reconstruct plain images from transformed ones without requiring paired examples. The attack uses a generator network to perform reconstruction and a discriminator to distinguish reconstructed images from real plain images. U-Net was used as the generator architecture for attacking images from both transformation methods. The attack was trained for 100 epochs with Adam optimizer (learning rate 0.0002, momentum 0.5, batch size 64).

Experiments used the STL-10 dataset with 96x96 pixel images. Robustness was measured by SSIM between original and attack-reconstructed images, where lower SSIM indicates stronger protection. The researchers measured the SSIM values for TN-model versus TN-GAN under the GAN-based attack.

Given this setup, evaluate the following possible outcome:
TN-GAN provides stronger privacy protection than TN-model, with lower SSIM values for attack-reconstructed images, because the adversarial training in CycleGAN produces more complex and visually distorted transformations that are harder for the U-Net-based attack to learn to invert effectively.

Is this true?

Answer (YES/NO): NO